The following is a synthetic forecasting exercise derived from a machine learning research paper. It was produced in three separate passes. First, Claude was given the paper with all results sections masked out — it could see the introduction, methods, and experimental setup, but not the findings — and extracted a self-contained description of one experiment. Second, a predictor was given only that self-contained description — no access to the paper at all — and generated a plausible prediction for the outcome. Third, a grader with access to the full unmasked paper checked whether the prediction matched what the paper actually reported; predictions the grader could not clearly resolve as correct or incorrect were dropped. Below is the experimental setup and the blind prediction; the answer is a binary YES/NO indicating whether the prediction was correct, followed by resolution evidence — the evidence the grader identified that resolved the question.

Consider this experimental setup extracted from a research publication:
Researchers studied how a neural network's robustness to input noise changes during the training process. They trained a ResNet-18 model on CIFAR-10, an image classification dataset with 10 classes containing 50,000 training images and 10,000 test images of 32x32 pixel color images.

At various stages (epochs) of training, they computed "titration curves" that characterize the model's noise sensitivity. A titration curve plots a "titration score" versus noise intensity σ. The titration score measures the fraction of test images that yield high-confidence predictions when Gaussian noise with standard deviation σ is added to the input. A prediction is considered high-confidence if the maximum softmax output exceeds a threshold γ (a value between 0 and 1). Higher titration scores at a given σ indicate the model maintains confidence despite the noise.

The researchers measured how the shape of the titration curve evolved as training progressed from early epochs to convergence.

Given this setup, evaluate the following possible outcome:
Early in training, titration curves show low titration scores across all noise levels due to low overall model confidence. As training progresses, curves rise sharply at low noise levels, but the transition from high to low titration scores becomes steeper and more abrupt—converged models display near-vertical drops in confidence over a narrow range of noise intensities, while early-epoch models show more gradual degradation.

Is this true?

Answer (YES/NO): NO